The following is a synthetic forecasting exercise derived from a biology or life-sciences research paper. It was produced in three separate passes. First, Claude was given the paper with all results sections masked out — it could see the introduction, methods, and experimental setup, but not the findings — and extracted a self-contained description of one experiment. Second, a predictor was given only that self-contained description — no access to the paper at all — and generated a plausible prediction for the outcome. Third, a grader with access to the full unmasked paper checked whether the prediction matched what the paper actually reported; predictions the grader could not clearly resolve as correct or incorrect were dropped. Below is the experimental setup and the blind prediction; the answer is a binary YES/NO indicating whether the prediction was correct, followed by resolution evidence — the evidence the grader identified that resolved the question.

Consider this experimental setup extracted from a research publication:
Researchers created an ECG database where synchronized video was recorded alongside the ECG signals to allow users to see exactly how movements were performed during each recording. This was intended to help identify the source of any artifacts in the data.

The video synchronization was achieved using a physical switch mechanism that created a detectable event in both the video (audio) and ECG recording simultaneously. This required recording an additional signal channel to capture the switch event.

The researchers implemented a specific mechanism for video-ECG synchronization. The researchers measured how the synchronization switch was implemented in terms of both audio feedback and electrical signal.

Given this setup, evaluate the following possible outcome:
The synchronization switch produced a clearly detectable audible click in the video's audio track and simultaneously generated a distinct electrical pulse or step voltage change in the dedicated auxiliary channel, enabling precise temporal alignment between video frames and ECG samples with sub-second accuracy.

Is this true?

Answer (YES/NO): YES